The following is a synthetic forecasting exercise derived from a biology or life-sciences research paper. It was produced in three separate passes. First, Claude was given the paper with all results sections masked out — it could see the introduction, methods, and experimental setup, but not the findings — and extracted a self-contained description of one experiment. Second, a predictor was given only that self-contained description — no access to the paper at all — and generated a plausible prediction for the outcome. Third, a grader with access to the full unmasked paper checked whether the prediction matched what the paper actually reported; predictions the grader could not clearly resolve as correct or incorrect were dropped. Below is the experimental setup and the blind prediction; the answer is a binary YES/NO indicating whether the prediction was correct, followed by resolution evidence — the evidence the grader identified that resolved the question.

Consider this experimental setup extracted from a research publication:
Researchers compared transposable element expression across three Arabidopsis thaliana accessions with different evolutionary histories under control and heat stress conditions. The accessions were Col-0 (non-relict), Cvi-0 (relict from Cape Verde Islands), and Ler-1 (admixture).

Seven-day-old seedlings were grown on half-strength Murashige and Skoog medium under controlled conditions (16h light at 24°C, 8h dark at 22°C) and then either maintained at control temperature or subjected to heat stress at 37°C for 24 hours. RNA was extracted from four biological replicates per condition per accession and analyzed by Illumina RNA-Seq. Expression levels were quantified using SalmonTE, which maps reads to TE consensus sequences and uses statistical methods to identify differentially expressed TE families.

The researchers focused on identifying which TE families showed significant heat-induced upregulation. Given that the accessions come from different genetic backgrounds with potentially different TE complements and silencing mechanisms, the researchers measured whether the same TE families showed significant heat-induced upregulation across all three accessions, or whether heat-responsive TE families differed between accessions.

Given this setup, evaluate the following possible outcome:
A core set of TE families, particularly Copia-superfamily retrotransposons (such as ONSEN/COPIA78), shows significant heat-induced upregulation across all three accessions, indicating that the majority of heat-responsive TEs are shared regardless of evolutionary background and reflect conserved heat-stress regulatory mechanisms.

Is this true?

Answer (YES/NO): NO